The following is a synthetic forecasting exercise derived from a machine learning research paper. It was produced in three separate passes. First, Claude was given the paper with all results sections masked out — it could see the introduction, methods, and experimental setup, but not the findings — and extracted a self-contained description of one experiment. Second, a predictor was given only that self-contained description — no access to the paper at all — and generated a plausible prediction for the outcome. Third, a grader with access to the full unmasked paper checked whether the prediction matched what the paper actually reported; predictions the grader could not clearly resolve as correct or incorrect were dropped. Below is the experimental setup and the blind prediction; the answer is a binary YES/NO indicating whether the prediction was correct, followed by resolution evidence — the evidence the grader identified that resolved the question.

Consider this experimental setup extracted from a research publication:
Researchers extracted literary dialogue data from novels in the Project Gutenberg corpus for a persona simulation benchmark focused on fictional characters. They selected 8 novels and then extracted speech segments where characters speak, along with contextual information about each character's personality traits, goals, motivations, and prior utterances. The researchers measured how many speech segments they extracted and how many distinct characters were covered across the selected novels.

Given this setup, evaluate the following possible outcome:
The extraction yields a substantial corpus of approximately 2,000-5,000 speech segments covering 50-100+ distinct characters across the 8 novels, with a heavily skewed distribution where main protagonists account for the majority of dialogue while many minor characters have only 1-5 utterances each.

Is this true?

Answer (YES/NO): NO